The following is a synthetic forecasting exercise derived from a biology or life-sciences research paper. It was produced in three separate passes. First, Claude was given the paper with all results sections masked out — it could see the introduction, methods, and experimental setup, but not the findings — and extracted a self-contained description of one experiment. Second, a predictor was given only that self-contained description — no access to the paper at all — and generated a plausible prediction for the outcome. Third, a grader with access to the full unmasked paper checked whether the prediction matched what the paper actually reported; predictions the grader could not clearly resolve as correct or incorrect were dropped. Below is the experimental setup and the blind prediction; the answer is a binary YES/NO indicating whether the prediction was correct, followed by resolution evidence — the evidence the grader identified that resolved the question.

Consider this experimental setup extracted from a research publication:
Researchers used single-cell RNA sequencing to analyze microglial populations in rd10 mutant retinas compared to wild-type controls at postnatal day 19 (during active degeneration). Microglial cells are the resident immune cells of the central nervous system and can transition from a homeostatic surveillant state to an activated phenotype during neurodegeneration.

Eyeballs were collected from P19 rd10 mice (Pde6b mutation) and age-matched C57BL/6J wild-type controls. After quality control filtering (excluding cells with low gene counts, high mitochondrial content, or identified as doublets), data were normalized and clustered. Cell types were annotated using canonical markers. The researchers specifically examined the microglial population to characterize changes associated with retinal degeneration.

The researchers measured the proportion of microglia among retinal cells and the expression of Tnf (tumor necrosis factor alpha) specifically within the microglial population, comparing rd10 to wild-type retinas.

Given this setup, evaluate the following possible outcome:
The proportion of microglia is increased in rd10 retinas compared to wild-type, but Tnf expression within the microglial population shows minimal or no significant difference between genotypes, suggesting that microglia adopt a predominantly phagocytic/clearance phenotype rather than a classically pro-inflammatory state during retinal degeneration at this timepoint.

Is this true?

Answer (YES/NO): NO